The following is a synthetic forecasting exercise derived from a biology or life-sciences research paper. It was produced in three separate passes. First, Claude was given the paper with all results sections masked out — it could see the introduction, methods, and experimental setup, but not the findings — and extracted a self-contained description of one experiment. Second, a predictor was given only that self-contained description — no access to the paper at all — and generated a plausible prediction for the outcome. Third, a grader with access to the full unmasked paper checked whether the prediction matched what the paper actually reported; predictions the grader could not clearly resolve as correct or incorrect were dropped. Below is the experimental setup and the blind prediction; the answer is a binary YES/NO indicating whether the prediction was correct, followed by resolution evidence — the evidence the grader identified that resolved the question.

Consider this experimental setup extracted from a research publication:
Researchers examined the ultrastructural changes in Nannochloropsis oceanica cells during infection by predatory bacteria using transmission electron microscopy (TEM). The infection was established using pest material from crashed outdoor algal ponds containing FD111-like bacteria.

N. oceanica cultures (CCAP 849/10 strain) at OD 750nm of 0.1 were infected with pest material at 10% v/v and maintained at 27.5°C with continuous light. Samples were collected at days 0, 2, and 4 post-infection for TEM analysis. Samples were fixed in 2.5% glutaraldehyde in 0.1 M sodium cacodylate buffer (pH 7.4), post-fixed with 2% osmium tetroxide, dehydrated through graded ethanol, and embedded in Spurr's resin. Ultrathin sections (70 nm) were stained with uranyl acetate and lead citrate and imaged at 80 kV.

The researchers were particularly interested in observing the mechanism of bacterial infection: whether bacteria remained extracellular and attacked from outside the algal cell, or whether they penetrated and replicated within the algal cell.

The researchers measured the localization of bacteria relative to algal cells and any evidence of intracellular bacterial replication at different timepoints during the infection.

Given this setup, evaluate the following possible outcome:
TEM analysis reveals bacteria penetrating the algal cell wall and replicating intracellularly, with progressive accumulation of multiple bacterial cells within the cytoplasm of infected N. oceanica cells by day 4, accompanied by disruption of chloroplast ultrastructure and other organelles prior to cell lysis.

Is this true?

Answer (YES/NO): NO